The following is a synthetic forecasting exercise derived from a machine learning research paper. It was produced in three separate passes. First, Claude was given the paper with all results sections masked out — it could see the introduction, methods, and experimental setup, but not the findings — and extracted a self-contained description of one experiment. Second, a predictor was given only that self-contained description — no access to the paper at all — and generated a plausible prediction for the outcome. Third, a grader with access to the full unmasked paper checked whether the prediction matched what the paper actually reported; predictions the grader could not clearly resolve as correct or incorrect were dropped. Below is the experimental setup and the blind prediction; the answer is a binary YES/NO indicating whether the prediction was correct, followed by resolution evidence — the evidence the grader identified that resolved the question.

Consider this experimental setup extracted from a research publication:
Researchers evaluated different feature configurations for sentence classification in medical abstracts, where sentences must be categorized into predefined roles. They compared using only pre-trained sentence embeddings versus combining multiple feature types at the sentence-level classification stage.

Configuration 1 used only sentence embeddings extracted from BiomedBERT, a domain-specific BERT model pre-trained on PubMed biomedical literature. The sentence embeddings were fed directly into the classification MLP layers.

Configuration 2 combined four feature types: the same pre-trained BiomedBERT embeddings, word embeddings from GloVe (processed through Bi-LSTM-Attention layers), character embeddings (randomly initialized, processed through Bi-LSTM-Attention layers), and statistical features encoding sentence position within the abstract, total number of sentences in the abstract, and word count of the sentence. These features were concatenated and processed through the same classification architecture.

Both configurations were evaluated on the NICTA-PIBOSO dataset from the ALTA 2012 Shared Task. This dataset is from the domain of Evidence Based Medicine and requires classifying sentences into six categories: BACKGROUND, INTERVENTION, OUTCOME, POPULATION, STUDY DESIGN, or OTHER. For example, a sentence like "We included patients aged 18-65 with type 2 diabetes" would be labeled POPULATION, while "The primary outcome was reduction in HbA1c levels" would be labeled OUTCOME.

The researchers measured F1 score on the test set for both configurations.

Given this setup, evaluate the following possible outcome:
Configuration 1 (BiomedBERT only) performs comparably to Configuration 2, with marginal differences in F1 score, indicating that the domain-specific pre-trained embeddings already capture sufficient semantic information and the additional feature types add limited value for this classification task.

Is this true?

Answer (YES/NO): NO